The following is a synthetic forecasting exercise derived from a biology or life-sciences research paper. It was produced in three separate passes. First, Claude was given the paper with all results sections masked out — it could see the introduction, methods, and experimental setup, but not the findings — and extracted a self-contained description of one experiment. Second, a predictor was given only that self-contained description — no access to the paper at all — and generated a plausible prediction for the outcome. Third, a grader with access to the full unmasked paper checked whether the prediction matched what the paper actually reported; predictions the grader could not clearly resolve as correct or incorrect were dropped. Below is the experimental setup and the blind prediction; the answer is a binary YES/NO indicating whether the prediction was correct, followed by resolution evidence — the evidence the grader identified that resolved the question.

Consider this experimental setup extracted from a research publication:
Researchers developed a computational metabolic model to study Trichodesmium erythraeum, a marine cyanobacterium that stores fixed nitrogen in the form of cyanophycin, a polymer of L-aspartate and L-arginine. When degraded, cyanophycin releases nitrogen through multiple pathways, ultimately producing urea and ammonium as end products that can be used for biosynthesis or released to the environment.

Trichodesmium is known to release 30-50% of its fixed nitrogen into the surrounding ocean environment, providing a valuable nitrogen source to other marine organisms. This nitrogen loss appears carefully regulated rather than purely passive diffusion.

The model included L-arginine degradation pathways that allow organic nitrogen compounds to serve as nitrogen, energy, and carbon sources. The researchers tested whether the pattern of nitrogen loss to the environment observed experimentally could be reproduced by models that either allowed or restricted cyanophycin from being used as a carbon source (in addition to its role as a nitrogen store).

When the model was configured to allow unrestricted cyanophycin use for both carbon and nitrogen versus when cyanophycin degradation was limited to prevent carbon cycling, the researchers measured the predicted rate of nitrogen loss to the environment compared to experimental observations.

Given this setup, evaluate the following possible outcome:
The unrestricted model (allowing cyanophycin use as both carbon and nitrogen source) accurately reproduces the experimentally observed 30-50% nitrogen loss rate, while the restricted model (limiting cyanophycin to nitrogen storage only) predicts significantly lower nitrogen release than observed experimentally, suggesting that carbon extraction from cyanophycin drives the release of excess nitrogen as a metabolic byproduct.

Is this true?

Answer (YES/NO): NO